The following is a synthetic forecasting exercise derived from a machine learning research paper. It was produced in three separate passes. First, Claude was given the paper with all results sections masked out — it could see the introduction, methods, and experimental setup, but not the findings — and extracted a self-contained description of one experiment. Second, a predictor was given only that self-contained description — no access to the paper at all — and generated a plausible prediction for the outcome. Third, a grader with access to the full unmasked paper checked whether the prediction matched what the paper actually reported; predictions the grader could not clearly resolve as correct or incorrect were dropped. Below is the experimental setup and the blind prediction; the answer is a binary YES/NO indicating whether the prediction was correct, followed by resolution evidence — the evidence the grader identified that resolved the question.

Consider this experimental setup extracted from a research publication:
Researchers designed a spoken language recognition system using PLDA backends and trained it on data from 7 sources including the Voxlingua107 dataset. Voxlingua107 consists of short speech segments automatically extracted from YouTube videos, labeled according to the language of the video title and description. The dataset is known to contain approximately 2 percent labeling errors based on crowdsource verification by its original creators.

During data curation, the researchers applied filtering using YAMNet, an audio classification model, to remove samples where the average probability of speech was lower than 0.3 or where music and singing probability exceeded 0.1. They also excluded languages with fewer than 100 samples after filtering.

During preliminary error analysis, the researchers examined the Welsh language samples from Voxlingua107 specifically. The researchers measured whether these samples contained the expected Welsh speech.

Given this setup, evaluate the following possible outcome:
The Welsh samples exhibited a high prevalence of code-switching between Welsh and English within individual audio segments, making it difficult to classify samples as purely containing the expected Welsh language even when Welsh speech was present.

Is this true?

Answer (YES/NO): NO